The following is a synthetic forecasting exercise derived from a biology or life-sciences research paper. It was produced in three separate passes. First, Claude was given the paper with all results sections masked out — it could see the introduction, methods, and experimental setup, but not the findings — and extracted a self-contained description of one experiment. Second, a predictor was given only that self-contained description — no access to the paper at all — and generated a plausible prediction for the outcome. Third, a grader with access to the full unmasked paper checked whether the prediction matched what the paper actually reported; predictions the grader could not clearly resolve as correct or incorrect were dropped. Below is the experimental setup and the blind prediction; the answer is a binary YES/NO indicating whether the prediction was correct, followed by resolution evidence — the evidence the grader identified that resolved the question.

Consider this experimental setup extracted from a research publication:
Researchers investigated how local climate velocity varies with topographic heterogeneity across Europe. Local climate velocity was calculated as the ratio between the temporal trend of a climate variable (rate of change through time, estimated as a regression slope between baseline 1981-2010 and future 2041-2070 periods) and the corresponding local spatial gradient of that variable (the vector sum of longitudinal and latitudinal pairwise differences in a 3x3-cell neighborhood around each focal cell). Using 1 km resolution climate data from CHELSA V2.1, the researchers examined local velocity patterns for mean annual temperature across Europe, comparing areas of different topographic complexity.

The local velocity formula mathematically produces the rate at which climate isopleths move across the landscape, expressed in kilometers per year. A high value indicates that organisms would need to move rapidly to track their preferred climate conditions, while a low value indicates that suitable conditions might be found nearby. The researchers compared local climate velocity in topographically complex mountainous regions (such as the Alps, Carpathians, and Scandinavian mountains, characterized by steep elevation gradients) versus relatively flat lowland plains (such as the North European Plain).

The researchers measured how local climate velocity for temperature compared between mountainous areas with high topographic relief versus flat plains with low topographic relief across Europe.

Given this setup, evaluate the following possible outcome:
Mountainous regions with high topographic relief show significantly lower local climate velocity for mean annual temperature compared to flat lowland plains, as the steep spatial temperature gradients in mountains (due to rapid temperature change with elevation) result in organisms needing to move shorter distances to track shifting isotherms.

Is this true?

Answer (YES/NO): YES